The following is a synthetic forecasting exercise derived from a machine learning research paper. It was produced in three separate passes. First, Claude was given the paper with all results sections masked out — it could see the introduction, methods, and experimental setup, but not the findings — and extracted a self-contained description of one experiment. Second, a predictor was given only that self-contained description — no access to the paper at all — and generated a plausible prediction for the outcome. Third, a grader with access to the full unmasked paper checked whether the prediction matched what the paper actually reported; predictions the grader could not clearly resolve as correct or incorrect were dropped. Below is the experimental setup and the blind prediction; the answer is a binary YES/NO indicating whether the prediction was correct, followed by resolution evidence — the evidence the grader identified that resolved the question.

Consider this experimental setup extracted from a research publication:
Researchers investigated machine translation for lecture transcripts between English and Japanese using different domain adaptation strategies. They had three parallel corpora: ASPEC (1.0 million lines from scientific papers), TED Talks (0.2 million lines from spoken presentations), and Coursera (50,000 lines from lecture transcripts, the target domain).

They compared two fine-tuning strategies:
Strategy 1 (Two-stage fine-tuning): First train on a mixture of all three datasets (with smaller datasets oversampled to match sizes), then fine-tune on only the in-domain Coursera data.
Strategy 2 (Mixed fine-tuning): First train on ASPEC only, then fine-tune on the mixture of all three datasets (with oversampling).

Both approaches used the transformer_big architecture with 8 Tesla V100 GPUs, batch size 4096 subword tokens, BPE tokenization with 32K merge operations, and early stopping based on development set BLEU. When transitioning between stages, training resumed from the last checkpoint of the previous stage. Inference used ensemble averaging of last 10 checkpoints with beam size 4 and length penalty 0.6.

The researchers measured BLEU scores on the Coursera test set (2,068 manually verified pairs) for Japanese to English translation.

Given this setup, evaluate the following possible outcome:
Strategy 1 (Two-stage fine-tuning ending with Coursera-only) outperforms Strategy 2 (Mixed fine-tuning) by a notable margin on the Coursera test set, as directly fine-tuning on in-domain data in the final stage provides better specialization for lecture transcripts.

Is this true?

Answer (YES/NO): NO